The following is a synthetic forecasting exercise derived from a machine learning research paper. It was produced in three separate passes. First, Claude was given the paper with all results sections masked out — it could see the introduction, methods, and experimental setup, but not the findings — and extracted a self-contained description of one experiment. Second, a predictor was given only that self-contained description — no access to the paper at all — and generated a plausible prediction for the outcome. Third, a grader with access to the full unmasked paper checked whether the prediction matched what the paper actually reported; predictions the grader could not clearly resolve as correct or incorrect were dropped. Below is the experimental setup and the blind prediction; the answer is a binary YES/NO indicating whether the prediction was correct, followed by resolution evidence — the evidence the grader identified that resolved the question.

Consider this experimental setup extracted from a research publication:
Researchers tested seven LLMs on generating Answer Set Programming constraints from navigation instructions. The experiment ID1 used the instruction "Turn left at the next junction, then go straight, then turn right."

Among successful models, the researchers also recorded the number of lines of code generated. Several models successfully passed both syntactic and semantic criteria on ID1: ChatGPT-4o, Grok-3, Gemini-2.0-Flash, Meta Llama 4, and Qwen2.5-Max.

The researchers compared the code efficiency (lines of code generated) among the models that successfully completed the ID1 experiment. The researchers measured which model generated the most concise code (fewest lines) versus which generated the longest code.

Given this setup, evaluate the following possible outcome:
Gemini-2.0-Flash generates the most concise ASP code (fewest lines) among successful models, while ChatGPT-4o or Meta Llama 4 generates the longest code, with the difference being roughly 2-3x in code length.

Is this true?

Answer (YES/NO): NO